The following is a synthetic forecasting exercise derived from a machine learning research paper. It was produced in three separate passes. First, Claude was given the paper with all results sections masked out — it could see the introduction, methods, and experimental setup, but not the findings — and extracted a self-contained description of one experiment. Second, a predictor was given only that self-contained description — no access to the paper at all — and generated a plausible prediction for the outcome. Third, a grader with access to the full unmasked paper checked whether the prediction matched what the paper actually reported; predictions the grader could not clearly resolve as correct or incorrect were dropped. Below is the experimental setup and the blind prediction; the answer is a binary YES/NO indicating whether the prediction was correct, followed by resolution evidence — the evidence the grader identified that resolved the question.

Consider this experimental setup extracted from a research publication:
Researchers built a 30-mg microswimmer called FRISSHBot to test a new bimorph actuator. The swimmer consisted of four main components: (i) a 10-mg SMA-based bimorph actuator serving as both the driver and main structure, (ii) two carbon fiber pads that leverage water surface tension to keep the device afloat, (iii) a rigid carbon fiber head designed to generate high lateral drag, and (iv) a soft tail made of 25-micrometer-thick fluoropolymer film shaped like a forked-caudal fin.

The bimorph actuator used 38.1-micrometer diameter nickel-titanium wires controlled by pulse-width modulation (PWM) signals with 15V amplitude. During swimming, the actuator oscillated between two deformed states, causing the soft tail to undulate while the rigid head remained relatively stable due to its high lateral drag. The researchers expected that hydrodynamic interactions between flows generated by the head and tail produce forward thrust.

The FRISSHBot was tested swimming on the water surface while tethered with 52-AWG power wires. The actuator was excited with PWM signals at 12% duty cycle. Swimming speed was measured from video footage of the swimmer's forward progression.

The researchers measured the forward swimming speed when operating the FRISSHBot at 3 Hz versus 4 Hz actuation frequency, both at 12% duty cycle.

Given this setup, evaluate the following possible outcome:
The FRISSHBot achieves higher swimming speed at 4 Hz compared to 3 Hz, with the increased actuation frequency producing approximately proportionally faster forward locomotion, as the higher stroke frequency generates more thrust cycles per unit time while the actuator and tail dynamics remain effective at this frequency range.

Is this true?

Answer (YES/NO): YES